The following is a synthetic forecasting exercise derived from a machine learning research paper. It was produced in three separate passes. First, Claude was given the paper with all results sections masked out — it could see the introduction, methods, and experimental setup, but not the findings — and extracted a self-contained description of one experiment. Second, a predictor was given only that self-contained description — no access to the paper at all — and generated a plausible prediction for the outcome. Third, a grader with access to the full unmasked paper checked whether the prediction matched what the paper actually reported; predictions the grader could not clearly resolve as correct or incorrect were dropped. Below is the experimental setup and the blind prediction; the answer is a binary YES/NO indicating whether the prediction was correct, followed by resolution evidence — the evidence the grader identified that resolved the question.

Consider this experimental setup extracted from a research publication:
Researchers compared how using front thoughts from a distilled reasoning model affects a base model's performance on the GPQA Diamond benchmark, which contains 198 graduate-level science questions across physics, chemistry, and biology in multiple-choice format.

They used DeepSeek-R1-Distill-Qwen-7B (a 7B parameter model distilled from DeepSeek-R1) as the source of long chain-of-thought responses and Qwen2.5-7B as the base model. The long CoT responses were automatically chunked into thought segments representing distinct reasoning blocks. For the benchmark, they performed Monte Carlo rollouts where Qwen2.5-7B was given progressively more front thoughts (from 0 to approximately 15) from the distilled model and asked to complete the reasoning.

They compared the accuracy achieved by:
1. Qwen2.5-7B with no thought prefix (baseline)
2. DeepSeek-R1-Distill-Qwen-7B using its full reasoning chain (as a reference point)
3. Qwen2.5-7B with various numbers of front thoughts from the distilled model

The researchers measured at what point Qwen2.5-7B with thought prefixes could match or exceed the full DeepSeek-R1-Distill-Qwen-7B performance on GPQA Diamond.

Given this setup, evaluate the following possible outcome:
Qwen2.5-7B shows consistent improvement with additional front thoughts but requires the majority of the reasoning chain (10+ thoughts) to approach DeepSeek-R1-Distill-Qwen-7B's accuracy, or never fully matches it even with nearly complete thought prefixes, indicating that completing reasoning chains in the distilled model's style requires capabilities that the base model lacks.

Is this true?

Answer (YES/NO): NO